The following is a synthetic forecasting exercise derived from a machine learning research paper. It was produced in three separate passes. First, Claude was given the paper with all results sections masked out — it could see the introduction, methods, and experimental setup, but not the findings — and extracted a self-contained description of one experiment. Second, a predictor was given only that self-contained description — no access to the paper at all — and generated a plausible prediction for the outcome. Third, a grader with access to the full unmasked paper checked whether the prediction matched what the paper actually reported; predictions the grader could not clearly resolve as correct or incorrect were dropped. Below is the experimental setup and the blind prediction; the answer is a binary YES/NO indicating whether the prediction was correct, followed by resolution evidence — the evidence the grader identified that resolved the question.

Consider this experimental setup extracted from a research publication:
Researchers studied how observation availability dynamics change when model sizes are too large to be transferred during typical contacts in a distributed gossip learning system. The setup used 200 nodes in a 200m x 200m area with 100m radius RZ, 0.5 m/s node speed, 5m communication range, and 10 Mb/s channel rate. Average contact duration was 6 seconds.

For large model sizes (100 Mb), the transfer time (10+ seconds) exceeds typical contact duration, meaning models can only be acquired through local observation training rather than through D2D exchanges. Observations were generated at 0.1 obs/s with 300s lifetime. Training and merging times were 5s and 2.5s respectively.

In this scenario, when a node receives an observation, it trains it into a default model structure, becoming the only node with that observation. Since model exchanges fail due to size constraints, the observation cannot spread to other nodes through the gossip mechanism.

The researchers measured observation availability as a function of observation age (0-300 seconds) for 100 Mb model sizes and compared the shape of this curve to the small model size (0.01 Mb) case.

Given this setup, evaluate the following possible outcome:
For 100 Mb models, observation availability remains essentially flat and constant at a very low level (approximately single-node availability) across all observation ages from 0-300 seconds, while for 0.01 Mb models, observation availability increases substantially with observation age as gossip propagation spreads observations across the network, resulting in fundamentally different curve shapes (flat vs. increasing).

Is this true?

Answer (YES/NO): YES